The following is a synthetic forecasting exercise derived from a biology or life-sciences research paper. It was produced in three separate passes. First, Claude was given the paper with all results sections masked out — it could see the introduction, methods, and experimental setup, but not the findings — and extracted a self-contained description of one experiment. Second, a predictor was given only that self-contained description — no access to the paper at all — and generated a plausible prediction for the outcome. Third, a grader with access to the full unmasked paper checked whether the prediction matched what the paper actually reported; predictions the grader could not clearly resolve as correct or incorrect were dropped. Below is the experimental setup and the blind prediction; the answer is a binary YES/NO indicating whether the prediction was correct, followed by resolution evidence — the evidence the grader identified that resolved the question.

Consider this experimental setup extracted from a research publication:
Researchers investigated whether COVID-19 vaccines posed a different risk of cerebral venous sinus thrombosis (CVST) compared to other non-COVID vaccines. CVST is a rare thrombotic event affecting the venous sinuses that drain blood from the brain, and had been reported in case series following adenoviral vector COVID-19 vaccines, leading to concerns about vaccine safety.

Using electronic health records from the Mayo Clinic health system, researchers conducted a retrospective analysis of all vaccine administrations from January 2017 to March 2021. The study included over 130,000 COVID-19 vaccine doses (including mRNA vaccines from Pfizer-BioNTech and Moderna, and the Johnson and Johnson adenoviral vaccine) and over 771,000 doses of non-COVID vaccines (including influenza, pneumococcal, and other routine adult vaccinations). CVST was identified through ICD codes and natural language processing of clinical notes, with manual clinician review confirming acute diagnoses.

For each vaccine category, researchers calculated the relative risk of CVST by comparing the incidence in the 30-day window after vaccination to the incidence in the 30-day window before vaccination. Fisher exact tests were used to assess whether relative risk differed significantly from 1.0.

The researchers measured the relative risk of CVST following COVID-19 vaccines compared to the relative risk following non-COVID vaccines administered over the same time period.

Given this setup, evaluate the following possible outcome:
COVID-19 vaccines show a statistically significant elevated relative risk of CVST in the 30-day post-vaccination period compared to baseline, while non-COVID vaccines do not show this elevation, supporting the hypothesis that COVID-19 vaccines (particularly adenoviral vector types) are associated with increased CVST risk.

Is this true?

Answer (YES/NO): NO